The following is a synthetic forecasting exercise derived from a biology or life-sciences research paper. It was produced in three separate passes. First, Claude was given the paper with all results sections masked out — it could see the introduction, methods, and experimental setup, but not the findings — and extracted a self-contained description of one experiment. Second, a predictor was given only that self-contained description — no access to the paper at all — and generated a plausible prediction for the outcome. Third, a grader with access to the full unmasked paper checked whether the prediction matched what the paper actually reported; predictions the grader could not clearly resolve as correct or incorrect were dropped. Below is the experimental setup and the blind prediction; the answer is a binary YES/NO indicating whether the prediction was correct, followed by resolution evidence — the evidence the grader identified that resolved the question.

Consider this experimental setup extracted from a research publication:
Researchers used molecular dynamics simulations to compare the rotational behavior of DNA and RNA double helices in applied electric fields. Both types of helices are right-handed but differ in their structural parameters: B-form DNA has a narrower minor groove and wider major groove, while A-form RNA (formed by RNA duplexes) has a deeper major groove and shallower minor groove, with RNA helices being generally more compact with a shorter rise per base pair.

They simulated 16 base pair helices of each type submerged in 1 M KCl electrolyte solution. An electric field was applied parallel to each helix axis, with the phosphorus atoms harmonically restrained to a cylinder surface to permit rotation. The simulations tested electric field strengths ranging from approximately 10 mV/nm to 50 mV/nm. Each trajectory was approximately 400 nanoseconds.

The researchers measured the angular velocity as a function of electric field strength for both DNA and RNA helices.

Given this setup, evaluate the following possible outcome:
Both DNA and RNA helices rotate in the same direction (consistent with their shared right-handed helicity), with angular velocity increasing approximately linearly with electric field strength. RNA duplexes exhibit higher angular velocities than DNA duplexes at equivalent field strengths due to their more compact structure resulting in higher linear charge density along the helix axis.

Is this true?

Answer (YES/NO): NO